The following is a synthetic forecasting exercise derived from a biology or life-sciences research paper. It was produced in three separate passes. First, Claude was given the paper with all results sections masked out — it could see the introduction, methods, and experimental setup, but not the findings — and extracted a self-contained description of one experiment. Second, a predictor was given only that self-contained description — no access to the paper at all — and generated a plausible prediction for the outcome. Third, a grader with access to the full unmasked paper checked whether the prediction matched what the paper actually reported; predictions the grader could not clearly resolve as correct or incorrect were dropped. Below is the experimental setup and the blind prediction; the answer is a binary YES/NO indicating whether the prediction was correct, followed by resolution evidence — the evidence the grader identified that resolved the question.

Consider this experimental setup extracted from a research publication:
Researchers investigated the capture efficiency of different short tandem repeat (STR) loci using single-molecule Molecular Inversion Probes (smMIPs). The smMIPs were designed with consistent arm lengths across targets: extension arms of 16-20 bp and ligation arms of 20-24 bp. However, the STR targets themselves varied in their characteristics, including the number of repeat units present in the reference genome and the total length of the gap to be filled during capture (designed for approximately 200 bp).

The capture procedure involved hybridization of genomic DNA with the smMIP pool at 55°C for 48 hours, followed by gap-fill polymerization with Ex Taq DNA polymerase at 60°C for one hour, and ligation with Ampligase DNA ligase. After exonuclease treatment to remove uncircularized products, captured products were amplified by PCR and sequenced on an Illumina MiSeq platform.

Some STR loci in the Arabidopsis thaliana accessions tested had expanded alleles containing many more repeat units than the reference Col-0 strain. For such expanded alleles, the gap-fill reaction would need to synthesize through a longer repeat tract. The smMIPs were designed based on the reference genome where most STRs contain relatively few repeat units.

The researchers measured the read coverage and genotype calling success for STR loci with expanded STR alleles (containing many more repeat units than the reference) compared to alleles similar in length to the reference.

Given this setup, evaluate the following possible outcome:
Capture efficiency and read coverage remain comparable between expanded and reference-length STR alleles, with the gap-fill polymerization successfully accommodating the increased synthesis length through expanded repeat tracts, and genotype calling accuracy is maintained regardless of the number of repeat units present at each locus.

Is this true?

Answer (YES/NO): NO